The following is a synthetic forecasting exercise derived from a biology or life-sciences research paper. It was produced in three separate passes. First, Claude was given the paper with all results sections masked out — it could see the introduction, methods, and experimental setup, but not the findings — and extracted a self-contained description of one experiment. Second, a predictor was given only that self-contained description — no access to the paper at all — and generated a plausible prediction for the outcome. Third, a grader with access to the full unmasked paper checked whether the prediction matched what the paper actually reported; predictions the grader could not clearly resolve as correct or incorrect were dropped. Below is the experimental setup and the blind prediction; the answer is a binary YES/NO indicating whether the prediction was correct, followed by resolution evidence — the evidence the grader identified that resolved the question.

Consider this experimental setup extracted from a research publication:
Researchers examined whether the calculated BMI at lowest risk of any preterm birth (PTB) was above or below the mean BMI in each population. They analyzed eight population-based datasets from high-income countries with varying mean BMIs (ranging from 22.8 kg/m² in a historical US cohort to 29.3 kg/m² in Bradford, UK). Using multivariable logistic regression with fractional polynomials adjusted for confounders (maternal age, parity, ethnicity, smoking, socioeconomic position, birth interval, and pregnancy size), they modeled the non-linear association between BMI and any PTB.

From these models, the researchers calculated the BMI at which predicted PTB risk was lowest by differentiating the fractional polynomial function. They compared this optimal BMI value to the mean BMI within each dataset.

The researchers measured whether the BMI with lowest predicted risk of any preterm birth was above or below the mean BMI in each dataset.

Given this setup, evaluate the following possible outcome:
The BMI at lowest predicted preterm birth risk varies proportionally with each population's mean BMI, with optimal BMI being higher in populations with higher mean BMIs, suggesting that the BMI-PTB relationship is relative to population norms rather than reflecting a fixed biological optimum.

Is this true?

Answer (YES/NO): NO